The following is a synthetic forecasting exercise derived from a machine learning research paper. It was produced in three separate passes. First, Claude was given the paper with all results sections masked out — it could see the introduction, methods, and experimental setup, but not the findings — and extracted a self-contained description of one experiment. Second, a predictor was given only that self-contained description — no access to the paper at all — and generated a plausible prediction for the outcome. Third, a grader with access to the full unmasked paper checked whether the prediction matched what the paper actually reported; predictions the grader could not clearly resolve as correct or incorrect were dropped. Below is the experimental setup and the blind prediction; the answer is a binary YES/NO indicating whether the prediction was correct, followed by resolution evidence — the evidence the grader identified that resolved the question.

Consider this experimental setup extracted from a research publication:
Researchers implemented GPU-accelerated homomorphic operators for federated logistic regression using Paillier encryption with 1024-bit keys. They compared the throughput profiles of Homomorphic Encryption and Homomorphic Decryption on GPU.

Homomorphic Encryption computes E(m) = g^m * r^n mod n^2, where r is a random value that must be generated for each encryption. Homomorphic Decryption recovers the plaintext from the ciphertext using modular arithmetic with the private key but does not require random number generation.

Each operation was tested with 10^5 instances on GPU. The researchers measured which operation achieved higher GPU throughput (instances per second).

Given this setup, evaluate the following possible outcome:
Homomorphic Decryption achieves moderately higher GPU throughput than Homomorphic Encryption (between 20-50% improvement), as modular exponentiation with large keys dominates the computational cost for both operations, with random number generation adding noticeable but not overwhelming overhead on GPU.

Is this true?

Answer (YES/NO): NO